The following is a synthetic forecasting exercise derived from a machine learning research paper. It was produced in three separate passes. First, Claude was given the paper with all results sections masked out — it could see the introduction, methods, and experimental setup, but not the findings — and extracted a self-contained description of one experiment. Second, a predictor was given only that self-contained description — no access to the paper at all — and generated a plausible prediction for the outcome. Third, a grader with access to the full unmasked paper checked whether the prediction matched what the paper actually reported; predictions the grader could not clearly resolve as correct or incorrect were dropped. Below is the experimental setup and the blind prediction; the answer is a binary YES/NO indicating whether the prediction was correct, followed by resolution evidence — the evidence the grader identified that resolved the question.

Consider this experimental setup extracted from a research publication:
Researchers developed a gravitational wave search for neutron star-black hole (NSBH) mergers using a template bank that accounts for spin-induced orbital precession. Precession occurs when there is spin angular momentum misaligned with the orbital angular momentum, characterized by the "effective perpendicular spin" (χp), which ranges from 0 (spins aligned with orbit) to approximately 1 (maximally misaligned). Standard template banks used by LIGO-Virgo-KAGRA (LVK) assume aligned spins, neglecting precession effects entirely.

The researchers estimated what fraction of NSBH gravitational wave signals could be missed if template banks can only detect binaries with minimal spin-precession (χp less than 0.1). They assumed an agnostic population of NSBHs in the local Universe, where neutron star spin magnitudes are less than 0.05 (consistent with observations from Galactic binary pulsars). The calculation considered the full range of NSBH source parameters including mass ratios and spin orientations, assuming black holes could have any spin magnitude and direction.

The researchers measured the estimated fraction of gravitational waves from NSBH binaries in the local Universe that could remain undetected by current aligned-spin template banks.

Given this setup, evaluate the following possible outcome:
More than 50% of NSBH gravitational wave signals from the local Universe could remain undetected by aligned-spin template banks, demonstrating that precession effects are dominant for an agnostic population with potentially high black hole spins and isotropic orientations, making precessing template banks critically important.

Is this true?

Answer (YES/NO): YES